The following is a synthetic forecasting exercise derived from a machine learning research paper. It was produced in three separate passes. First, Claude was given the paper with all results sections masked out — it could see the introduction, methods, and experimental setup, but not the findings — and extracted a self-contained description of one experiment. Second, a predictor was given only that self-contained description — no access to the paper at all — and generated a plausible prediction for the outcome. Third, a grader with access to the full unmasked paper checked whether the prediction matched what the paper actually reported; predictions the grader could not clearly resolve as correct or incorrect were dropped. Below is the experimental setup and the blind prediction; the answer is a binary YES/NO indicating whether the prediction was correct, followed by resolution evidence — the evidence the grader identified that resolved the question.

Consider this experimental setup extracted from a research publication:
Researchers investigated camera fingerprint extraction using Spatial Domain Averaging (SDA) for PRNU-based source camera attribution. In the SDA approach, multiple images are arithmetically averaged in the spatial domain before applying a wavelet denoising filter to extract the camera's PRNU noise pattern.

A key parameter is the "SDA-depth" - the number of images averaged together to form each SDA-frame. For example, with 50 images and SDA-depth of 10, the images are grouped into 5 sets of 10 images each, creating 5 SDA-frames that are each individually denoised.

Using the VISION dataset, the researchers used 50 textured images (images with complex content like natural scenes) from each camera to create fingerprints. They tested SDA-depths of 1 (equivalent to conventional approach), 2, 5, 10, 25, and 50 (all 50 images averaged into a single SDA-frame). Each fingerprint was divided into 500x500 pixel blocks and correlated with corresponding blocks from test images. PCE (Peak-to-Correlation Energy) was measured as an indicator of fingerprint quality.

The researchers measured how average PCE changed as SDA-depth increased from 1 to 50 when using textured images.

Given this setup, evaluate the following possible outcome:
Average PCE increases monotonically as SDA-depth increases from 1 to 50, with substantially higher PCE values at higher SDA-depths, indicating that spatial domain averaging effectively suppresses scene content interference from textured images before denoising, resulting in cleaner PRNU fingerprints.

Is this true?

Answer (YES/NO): NO